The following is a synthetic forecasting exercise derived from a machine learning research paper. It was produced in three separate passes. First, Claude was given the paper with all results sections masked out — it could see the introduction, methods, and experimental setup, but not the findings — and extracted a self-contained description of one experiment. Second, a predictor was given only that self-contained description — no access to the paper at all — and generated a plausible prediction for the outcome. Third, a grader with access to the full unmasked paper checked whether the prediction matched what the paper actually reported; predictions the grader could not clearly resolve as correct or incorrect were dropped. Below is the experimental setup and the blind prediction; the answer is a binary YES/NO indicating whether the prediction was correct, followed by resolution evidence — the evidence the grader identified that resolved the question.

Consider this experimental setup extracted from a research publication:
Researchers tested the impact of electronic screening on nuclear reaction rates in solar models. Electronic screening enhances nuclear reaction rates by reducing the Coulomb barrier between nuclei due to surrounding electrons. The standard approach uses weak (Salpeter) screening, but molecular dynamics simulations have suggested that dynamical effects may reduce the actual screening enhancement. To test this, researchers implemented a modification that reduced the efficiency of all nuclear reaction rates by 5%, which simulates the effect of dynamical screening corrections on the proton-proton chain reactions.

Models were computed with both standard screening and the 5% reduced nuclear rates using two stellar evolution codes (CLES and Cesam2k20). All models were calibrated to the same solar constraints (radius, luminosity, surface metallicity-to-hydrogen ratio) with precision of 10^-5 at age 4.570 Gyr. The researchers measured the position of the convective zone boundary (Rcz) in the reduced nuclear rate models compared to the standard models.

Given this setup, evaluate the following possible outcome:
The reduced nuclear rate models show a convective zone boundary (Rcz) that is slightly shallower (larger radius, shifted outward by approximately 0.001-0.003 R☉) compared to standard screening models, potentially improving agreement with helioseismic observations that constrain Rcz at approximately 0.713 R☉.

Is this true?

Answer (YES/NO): NO